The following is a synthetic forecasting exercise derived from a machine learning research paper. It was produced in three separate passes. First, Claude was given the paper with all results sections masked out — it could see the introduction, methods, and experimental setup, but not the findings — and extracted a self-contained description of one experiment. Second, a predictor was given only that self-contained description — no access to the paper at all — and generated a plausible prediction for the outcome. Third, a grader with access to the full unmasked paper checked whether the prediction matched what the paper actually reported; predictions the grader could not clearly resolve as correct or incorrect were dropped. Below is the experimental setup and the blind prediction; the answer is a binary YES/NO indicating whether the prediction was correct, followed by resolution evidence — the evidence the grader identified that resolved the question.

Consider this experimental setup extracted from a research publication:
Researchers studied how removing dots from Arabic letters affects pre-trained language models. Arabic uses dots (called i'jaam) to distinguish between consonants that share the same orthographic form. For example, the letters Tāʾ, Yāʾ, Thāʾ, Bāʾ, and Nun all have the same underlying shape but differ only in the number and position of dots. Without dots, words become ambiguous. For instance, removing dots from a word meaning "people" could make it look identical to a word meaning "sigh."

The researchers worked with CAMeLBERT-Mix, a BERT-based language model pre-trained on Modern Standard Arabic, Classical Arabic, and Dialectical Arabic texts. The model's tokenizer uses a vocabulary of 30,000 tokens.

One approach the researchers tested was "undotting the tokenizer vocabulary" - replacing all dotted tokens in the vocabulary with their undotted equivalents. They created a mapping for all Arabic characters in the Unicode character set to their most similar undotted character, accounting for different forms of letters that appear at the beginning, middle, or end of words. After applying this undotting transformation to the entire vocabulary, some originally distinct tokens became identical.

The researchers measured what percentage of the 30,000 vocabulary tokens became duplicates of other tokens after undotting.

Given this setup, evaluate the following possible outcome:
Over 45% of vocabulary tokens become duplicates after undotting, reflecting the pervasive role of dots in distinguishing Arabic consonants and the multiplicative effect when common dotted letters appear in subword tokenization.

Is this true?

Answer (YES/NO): NO